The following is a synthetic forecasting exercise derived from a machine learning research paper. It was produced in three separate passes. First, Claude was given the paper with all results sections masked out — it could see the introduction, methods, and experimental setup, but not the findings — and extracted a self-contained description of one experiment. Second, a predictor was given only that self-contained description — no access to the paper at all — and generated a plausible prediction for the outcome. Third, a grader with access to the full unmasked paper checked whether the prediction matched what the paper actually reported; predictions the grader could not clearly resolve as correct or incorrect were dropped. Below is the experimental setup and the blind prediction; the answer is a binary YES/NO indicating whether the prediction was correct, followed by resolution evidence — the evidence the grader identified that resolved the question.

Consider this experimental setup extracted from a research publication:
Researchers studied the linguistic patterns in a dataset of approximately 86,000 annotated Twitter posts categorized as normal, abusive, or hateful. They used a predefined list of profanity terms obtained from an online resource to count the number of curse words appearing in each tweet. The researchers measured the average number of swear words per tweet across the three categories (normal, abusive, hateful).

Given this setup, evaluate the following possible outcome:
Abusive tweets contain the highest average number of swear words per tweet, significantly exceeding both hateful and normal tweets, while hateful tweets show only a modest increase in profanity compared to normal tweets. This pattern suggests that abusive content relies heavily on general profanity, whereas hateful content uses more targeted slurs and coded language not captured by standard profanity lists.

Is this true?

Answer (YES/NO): NO